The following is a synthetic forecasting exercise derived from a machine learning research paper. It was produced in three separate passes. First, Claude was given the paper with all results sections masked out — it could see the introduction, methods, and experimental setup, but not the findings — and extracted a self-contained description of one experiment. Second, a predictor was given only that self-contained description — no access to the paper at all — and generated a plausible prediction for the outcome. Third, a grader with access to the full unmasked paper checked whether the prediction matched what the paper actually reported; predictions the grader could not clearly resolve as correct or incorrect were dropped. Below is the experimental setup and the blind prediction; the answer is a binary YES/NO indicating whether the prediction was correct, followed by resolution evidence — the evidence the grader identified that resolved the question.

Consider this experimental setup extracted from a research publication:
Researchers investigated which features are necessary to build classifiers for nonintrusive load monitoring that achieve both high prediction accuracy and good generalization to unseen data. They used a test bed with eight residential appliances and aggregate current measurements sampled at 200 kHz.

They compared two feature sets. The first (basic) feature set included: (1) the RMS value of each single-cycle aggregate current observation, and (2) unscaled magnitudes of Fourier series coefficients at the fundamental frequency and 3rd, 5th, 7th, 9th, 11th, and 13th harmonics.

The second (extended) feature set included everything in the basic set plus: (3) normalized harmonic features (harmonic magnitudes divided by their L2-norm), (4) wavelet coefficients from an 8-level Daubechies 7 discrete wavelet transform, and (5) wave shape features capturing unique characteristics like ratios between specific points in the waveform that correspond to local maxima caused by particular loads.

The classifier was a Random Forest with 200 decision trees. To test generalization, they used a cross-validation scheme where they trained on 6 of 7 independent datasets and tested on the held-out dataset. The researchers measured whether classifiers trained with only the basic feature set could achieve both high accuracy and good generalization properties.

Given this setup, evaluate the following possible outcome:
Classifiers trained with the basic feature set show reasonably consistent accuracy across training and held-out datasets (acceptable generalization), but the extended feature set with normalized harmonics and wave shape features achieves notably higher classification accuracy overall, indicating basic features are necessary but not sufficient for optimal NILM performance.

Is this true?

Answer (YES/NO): NO